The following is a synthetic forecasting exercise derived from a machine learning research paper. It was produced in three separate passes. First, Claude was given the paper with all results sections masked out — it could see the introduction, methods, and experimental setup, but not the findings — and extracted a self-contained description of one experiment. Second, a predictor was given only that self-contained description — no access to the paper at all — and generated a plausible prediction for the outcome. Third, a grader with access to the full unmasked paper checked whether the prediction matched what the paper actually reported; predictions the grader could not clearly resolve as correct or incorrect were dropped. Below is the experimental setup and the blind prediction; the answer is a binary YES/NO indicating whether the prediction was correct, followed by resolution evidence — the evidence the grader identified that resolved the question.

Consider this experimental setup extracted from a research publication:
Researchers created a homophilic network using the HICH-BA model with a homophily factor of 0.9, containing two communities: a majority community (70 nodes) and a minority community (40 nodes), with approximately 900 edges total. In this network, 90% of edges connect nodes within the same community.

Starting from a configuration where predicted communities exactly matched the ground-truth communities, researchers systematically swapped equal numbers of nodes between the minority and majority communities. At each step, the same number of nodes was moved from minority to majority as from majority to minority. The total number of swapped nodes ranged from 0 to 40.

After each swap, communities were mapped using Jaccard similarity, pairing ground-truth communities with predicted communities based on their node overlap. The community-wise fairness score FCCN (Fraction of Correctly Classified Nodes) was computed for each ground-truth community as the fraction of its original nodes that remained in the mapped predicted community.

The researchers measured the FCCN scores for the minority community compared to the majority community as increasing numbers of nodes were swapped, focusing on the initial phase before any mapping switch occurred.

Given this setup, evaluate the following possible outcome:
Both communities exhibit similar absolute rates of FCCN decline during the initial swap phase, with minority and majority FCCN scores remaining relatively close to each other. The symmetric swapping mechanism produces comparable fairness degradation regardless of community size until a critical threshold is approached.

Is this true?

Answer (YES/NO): NO